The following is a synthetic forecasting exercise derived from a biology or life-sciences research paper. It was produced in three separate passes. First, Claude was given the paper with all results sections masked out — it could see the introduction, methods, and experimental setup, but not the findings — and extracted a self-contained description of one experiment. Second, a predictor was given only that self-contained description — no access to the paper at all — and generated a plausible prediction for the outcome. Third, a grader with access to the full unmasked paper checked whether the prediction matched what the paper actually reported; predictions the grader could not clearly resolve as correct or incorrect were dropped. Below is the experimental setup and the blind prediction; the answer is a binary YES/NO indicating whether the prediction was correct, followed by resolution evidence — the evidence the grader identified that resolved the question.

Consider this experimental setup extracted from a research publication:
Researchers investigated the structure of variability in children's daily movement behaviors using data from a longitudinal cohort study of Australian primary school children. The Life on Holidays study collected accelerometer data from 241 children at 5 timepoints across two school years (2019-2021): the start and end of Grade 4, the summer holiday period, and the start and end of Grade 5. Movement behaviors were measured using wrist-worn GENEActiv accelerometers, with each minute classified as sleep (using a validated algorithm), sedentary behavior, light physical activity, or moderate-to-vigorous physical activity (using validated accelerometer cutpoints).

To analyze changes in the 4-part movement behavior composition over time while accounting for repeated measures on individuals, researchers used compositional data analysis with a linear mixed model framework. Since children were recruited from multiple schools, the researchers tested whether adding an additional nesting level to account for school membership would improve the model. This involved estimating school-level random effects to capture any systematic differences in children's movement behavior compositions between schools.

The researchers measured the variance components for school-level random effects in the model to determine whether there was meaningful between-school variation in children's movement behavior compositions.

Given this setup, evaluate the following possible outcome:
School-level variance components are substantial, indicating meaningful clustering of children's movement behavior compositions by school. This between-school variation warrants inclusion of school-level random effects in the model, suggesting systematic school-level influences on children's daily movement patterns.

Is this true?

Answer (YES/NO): NO